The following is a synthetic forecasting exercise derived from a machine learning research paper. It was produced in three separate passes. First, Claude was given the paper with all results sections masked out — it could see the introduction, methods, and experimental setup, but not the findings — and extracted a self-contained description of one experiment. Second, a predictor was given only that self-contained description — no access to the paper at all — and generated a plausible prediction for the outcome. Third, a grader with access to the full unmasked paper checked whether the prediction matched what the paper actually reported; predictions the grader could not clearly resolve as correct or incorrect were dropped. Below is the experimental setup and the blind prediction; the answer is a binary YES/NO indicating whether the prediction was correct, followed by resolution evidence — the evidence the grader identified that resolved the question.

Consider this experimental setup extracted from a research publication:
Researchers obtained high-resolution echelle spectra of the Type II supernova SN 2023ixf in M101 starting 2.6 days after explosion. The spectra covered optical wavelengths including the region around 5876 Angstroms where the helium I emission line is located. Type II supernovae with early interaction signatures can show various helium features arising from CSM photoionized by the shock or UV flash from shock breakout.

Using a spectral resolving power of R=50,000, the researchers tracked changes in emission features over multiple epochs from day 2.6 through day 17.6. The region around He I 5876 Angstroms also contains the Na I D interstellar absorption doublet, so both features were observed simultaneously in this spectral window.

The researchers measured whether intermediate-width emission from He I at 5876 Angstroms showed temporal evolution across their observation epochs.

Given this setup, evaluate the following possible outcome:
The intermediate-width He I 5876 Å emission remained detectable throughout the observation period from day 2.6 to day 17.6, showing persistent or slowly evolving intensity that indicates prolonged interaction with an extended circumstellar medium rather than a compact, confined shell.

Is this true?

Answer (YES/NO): NO